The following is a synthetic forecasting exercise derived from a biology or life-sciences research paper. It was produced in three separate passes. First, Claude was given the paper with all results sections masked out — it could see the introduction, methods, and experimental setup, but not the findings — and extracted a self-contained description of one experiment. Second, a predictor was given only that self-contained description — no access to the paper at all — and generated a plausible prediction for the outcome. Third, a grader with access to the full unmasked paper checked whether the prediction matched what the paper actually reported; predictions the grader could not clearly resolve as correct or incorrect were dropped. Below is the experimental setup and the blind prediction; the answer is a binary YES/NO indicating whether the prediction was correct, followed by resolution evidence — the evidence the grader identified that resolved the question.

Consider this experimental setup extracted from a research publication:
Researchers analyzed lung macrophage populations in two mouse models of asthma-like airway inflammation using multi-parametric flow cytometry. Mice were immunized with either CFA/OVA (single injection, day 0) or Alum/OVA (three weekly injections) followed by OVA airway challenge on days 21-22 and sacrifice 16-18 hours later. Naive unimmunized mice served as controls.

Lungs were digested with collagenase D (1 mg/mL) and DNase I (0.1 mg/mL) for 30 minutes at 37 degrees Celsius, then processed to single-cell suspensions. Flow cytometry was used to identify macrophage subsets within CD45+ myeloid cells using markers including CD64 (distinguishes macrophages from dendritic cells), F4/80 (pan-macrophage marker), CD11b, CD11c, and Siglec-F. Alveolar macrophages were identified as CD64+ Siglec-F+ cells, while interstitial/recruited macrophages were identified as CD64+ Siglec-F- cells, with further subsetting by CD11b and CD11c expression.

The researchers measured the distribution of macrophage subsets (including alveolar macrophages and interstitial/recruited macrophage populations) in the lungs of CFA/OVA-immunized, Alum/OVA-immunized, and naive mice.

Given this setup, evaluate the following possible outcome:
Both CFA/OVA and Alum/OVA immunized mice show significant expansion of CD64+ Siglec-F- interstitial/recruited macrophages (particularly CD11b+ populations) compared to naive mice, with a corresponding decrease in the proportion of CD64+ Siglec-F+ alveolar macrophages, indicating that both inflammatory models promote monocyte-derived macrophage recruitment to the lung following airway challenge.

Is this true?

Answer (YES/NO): NO